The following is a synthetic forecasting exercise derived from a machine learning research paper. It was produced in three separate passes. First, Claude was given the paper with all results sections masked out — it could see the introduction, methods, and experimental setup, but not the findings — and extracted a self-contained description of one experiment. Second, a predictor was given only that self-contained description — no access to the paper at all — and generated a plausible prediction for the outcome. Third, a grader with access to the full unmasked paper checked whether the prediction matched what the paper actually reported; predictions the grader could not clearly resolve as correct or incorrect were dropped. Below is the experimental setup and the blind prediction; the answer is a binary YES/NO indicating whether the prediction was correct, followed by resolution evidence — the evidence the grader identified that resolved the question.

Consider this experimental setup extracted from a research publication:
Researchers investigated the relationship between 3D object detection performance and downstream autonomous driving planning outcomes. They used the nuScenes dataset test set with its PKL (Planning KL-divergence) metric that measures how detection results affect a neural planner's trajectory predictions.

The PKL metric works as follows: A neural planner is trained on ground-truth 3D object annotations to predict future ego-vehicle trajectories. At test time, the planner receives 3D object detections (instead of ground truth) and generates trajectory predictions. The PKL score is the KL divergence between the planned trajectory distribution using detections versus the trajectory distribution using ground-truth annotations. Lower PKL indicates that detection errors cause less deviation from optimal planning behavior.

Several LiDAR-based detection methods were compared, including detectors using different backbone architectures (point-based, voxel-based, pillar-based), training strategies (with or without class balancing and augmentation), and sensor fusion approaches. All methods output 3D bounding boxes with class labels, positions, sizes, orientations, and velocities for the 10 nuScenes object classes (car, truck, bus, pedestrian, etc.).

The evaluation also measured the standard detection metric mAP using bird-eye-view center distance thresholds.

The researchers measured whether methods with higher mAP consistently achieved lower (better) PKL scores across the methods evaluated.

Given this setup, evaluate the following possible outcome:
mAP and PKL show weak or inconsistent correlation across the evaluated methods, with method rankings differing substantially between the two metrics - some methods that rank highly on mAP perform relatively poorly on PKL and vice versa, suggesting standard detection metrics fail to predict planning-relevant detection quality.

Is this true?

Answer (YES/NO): NO